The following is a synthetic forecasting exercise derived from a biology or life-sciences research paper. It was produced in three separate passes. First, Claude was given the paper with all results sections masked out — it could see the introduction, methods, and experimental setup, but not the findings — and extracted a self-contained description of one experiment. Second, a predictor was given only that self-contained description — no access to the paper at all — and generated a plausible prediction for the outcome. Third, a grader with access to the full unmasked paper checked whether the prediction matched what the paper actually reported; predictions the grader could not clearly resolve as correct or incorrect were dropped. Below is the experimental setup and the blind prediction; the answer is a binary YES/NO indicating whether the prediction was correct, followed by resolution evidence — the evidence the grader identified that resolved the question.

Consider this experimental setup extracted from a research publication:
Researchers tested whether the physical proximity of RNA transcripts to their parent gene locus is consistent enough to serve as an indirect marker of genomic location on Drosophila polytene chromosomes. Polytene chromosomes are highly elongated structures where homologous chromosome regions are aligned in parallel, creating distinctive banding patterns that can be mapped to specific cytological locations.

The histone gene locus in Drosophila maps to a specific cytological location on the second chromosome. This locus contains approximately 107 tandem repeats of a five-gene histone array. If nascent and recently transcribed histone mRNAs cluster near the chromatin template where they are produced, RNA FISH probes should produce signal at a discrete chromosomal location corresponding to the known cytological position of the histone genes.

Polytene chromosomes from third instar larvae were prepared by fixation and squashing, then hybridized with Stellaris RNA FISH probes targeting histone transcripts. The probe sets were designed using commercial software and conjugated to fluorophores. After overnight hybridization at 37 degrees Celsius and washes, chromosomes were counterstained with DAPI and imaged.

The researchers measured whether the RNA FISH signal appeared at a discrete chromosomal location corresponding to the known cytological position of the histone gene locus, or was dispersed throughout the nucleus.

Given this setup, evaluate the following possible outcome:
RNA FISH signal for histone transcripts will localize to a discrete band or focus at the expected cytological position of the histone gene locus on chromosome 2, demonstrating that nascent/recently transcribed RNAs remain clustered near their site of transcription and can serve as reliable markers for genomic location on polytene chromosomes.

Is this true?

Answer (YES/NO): YES